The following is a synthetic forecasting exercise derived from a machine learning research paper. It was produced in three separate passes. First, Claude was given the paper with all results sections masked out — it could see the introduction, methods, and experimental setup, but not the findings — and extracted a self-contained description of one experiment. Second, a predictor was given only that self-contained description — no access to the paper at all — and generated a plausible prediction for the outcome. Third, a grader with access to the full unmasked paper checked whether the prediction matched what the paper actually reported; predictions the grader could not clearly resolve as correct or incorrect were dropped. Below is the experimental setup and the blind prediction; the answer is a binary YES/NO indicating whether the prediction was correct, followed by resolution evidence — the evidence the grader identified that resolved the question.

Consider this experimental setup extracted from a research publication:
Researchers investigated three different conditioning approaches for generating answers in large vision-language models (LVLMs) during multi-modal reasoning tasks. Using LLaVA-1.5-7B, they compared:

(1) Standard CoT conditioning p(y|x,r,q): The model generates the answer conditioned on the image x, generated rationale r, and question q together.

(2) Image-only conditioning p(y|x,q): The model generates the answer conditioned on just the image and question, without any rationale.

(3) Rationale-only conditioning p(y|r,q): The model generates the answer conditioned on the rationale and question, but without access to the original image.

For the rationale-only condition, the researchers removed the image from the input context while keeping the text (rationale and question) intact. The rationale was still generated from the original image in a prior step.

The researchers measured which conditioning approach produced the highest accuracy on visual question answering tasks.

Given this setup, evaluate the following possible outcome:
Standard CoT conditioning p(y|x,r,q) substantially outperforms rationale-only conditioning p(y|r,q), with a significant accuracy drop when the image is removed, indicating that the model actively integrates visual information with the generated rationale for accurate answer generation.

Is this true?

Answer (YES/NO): NO